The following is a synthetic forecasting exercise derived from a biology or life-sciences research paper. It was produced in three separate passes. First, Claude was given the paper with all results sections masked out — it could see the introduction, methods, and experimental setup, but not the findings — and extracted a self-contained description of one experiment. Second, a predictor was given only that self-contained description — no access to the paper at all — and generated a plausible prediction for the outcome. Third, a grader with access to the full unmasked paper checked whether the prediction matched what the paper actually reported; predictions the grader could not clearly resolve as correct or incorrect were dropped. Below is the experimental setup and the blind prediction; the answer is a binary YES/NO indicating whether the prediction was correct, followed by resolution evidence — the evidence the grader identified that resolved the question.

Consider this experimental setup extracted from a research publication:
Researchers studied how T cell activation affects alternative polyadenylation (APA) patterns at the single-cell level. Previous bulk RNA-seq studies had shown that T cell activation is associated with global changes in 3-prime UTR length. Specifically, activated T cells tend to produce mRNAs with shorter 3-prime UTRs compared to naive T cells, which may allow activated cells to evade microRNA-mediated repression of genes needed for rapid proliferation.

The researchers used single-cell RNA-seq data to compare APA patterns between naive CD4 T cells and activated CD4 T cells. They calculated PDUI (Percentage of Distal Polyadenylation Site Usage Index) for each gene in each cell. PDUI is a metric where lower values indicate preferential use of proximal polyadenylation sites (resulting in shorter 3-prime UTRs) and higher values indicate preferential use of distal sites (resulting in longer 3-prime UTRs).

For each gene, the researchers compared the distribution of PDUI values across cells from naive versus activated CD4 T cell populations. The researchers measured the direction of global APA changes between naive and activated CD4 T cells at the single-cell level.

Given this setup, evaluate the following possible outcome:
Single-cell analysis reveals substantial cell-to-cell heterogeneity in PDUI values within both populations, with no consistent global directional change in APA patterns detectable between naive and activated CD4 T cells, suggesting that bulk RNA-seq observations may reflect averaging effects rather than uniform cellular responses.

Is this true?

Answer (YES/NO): NO